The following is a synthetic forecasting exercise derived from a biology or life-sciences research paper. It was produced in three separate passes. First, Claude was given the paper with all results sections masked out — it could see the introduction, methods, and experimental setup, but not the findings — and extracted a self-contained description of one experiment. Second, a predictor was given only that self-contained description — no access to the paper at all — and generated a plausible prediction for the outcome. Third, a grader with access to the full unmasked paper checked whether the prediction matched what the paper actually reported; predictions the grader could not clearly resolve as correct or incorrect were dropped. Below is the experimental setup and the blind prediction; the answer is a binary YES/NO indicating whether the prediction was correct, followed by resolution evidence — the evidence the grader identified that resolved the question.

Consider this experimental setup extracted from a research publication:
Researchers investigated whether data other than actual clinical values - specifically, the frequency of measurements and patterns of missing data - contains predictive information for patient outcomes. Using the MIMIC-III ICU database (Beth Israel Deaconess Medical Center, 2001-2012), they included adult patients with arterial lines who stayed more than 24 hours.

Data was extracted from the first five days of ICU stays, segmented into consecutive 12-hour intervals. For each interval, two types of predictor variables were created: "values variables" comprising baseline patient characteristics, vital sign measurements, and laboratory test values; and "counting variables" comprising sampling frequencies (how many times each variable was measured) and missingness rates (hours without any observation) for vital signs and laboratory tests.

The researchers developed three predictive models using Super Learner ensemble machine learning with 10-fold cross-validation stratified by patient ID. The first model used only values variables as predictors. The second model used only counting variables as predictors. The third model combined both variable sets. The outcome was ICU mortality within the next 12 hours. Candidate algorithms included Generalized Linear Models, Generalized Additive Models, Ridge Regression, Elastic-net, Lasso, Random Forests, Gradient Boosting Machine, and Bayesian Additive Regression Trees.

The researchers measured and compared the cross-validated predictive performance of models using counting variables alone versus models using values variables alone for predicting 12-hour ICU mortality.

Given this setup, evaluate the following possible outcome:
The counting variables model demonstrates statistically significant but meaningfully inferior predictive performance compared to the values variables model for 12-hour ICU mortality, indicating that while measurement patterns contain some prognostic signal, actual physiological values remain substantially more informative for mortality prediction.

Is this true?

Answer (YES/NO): NO